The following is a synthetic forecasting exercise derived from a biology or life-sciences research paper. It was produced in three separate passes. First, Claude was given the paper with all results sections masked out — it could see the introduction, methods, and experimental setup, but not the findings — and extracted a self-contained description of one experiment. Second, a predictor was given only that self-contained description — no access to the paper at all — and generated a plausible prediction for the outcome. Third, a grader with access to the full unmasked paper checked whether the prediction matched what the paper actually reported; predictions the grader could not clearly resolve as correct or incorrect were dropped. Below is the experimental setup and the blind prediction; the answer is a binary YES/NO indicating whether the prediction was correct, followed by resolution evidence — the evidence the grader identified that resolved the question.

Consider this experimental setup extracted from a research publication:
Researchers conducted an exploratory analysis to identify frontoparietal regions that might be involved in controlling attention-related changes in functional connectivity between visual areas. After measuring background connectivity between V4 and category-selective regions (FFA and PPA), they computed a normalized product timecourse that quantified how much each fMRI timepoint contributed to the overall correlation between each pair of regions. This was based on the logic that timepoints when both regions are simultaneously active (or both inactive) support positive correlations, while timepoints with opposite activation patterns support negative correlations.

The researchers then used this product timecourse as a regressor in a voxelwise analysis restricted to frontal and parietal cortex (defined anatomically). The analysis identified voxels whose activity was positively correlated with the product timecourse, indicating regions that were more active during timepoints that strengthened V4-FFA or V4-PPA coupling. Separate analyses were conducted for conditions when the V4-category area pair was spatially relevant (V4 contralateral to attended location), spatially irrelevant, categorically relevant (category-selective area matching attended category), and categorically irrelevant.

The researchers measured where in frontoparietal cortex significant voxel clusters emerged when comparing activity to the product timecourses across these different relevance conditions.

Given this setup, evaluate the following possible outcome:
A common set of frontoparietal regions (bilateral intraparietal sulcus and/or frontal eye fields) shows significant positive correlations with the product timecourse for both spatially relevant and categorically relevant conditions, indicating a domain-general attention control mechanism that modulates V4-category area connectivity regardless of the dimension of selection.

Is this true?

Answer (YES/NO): NO